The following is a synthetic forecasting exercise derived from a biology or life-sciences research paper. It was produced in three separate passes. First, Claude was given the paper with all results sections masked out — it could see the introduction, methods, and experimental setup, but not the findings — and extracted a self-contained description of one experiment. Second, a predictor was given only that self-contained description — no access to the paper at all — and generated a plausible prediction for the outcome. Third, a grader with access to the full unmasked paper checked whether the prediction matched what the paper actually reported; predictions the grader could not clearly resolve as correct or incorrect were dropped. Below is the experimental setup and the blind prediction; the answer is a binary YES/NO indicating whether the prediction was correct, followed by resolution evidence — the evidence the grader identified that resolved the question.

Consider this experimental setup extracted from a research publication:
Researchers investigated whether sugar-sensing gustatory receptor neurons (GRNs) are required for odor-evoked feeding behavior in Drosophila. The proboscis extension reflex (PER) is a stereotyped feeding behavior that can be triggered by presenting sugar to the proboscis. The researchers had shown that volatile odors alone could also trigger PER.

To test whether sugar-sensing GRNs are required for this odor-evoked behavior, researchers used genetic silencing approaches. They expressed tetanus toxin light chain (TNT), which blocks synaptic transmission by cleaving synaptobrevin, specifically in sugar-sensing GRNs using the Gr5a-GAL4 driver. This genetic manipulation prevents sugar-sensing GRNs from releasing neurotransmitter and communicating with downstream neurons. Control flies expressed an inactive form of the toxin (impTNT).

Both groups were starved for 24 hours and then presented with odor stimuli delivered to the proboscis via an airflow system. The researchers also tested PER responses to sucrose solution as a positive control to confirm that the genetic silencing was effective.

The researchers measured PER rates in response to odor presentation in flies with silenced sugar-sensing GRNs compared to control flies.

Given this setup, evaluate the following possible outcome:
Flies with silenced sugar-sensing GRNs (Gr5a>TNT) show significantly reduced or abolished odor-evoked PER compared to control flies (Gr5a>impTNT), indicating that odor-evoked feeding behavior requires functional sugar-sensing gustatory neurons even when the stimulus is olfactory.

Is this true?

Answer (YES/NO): YES